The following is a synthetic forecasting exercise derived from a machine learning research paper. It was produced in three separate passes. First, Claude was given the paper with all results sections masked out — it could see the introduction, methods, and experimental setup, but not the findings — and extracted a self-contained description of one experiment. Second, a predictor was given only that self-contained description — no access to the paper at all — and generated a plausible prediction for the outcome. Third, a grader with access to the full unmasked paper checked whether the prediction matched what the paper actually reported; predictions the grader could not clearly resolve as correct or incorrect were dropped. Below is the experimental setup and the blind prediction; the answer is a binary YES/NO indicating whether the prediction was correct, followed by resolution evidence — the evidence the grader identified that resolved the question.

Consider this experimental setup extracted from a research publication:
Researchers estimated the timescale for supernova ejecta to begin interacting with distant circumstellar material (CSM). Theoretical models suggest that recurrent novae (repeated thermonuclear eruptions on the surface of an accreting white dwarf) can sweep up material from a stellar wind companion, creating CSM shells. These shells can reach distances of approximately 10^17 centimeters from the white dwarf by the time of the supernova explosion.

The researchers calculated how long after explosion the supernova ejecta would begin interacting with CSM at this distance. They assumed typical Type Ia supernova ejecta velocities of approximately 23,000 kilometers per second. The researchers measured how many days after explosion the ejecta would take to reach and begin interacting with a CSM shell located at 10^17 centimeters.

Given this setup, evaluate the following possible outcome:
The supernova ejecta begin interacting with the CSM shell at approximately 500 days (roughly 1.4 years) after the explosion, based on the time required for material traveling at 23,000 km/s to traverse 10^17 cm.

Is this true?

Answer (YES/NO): YES